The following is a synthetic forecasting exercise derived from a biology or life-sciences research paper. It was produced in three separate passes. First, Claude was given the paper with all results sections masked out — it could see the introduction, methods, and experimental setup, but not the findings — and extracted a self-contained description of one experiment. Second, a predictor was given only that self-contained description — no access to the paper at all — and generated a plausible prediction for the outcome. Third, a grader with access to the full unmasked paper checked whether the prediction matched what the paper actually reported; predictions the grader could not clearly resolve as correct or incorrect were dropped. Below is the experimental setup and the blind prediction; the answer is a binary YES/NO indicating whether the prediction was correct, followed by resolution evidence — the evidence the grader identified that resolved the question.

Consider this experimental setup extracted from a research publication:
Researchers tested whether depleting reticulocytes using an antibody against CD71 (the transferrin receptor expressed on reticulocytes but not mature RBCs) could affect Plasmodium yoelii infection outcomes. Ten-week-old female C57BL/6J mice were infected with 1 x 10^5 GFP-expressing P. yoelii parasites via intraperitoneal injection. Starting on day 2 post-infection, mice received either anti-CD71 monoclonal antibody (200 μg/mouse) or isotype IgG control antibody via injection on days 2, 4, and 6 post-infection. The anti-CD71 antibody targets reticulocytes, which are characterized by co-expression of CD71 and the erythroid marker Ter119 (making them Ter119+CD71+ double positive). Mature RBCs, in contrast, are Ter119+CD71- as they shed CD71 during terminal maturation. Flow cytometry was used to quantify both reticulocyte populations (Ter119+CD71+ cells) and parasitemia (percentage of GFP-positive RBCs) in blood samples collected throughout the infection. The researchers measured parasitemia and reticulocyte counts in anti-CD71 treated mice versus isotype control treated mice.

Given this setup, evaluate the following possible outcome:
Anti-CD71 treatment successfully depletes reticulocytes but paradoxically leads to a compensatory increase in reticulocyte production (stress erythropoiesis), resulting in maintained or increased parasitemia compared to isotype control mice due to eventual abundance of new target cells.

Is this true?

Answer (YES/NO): NO